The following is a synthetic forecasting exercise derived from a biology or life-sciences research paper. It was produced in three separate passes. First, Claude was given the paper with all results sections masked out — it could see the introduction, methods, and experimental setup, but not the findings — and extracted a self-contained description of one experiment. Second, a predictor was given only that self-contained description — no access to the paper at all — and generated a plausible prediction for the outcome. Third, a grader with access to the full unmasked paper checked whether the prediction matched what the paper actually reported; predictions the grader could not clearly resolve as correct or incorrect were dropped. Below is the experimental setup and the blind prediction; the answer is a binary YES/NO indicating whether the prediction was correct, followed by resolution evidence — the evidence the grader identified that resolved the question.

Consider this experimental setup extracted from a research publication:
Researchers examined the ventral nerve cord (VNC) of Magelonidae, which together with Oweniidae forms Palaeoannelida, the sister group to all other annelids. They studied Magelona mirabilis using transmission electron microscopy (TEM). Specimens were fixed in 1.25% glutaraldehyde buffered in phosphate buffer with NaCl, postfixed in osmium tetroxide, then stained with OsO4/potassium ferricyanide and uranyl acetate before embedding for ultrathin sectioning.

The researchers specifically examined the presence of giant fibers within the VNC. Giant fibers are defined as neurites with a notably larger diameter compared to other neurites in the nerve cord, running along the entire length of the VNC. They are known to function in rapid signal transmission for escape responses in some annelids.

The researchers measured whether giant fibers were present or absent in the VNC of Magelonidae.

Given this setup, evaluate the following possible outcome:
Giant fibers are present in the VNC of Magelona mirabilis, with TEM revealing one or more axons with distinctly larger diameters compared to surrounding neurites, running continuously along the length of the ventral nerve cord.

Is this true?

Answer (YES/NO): YES